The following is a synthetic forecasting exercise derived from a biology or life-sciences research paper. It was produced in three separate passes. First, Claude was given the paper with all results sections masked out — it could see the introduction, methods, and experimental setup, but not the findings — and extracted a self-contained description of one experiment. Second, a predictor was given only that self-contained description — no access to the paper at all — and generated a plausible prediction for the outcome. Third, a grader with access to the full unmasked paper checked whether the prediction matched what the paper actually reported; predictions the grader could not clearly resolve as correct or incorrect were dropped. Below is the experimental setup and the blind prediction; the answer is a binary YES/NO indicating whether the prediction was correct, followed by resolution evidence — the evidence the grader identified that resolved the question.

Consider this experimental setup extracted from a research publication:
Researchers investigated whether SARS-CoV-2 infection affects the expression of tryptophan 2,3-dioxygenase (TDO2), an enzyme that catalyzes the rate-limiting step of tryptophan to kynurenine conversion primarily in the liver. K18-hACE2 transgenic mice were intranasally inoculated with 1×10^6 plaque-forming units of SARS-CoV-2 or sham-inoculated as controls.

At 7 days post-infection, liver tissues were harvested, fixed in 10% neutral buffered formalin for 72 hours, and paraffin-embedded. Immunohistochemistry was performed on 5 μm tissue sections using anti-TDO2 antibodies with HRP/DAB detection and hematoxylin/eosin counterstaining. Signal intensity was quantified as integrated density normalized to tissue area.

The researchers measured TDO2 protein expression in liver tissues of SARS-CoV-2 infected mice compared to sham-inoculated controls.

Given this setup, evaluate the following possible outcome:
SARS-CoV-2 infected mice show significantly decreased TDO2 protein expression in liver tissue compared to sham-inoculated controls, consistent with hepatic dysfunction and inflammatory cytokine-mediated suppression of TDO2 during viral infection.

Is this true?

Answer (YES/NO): NO